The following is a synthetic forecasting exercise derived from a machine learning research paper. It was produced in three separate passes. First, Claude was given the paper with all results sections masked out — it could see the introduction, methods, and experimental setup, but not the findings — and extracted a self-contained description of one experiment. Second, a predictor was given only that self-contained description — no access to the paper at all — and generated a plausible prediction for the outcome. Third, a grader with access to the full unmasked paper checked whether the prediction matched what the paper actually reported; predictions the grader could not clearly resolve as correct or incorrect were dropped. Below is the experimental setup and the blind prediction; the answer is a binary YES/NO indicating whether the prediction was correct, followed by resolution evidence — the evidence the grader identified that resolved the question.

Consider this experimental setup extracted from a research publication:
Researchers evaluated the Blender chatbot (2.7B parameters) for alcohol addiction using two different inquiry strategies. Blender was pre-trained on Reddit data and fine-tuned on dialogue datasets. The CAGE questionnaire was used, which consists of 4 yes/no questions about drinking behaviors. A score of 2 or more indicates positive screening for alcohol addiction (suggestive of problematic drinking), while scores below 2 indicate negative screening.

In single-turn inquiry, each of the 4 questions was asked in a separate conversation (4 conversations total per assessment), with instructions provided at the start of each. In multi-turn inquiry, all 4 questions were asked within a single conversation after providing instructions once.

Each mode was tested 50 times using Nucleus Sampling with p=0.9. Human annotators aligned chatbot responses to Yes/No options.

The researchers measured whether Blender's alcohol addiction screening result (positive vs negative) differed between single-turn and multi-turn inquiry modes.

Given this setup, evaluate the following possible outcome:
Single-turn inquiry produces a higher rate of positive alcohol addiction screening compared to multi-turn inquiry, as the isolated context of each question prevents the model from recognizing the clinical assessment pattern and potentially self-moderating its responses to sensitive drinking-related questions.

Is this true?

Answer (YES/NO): NO